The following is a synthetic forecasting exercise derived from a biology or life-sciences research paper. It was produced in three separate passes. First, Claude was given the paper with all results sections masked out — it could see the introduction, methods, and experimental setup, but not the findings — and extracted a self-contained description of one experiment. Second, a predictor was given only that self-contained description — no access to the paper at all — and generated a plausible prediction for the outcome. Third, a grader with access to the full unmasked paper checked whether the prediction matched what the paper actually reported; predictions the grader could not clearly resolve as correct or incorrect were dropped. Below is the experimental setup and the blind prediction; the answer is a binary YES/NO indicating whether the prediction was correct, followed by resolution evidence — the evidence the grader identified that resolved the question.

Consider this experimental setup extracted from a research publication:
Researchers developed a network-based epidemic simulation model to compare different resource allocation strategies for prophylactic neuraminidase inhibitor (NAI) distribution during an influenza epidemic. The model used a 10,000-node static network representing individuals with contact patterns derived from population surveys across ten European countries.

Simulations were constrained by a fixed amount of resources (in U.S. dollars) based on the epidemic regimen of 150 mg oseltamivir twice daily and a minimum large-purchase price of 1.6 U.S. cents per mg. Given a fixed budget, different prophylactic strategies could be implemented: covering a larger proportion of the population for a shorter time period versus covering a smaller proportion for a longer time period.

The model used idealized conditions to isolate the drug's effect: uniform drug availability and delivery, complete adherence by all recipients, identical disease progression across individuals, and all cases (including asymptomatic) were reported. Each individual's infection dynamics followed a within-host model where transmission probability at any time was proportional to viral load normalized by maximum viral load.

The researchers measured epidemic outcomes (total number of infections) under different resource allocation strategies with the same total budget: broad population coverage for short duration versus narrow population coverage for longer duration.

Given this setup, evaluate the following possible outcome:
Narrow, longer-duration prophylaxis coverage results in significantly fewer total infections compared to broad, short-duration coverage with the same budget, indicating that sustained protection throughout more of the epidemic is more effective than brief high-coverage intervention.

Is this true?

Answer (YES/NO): NO